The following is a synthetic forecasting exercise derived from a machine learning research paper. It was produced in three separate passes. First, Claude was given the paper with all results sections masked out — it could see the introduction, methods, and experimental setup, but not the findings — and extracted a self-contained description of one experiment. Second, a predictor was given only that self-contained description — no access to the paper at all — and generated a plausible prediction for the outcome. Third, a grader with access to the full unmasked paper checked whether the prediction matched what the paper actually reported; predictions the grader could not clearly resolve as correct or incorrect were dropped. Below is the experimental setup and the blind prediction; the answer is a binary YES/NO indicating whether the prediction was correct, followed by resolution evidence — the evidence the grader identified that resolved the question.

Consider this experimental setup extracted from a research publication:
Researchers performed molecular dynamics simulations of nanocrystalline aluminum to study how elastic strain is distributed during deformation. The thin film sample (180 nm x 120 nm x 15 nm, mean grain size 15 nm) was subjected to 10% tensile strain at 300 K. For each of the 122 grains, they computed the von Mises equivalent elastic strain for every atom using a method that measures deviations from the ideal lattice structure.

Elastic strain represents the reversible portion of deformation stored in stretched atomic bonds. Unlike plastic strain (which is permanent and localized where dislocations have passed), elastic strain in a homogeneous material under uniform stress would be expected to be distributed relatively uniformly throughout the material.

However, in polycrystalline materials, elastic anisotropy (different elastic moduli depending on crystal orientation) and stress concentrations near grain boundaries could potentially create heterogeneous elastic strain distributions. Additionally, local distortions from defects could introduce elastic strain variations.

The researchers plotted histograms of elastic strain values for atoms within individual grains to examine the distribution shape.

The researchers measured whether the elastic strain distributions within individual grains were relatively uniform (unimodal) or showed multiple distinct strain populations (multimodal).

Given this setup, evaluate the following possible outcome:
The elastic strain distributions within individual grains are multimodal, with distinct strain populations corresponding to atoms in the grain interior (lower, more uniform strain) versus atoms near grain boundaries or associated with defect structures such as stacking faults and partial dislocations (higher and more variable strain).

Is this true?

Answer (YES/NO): NO